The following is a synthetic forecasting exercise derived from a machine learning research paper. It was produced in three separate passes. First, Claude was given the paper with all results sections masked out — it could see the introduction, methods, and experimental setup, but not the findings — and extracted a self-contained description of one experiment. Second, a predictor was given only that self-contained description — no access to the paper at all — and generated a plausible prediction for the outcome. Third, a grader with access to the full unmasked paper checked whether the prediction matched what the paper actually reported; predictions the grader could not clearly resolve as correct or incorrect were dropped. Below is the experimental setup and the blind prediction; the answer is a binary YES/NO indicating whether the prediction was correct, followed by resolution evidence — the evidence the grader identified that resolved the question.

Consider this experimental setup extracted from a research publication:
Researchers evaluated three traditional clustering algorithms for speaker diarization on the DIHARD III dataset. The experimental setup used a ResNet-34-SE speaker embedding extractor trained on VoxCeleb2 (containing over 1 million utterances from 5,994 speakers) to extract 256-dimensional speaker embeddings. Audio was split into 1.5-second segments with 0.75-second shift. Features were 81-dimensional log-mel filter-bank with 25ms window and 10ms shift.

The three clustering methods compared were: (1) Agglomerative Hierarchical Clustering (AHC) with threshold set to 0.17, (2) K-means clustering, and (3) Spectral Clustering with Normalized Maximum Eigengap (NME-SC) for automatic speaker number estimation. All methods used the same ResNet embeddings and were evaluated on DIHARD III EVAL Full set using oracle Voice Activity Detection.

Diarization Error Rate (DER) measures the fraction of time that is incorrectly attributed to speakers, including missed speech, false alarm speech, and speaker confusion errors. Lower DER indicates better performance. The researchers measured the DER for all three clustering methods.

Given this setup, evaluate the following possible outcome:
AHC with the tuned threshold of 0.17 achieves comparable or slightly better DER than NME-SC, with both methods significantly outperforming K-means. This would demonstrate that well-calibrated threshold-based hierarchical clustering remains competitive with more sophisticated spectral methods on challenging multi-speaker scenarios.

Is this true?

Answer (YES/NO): NO